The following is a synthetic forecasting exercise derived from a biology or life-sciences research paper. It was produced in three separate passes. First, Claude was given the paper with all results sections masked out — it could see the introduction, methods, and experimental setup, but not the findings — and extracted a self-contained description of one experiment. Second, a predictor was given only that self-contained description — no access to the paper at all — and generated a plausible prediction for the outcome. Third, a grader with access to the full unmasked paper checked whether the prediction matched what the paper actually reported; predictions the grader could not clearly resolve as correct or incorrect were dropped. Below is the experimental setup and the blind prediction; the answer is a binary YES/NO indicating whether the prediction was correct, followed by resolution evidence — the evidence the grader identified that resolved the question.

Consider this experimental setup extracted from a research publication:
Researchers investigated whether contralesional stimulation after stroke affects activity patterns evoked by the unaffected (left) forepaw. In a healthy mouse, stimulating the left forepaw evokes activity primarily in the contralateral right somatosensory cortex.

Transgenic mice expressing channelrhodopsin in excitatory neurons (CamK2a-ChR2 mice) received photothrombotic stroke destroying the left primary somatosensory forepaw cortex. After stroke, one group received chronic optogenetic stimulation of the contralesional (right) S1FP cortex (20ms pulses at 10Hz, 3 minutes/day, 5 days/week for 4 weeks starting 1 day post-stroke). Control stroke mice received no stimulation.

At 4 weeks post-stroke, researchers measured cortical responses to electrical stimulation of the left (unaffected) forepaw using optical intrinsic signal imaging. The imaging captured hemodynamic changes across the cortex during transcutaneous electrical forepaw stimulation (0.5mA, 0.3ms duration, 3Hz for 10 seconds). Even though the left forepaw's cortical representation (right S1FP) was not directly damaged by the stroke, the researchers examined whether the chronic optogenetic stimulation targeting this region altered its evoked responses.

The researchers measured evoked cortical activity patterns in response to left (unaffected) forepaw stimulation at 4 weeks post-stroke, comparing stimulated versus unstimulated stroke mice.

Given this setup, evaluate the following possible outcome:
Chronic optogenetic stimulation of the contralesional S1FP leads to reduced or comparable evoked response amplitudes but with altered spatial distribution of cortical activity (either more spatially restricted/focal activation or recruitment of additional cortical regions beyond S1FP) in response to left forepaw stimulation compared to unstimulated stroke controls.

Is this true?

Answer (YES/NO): NO